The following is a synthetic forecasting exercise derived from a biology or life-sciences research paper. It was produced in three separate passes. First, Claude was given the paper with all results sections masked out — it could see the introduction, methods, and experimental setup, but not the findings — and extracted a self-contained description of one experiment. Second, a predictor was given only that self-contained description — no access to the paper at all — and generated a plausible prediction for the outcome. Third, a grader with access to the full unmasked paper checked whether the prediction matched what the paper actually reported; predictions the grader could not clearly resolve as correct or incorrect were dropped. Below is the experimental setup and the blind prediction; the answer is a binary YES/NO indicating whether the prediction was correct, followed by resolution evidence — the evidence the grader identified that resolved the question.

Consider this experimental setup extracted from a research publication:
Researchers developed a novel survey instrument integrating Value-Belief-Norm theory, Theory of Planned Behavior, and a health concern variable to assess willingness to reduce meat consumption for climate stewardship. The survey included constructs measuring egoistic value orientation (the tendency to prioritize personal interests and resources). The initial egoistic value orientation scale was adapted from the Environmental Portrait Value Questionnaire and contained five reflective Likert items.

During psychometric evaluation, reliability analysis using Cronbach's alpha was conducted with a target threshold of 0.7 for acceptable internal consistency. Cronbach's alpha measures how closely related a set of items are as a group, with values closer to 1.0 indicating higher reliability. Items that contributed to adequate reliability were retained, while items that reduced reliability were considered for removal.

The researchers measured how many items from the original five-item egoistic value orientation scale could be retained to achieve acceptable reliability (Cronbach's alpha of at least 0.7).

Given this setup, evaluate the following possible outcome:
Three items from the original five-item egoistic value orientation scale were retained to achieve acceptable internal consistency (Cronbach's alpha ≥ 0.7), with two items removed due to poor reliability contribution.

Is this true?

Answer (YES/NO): YES